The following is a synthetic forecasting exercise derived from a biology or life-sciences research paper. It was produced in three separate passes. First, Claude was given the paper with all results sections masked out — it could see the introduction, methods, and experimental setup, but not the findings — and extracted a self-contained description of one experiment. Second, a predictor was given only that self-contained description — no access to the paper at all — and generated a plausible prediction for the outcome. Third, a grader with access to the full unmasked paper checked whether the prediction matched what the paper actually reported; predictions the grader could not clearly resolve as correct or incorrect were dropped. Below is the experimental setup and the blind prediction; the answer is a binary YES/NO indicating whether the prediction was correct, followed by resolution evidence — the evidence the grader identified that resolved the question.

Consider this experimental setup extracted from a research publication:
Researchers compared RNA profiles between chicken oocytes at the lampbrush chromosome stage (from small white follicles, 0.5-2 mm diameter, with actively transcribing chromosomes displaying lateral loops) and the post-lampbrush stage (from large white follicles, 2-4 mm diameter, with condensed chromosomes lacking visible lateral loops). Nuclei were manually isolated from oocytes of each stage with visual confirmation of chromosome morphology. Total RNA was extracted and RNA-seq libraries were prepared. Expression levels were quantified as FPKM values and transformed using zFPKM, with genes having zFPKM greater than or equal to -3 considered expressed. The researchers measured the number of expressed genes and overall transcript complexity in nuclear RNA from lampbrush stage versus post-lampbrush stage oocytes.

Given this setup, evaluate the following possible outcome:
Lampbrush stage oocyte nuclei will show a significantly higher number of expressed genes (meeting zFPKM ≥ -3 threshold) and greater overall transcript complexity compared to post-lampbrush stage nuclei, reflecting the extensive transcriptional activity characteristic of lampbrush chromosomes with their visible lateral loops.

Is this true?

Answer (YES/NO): NO